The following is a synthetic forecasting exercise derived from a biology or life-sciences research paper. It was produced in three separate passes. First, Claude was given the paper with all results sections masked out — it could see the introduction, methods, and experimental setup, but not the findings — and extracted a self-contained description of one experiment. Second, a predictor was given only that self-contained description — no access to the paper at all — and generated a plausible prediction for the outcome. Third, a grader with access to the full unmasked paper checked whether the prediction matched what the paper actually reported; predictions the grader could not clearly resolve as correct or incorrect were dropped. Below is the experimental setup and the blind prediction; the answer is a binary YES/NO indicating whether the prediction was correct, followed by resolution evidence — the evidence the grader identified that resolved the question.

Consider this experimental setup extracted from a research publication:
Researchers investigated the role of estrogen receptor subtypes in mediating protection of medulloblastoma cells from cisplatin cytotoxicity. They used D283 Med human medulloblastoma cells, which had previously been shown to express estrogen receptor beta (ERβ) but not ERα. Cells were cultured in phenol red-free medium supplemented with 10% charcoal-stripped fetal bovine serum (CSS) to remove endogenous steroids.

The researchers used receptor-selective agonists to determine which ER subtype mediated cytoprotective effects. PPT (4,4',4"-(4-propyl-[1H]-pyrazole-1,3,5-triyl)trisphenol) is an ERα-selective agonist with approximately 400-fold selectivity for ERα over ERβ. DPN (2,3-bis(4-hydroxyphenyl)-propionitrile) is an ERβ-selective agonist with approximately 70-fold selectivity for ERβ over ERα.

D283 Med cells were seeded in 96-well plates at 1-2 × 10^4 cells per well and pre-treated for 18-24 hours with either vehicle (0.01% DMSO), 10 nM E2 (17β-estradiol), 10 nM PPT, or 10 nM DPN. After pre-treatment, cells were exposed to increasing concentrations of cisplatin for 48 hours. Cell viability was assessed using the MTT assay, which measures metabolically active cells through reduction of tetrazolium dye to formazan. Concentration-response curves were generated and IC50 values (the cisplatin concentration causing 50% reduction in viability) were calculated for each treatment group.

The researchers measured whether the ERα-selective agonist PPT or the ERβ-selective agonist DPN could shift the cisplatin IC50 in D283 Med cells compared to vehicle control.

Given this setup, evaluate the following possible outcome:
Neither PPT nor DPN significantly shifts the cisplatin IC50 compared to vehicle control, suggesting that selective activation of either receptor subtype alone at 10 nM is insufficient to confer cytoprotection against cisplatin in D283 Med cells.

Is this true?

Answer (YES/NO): NO